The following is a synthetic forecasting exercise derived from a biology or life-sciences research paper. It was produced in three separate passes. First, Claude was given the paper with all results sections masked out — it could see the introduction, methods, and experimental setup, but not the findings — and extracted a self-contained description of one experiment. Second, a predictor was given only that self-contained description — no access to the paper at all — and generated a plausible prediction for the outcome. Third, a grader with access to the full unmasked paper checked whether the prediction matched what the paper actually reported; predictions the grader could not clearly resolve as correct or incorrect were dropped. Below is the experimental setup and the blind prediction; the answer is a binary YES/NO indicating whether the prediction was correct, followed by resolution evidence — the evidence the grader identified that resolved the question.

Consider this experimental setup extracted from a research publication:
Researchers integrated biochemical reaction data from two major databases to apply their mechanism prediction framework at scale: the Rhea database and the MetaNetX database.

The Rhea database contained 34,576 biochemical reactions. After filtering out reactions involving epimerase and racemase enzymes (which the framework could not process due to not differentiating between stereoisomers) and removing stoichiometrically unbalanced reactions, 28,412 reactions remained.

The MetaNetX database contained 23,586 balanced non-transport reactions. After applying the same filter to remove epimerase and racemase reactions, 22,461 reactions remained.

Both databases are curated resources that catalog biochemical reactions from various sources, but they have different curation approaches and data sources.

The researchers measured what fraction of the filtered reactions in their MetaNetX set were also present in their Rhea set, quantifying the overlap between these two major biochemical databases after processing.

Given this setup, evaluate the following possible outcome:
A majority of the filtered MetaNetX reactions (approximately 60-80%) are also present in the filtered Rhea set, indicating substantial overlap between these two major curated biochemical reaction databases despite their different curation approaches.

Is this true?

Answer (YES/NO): NO